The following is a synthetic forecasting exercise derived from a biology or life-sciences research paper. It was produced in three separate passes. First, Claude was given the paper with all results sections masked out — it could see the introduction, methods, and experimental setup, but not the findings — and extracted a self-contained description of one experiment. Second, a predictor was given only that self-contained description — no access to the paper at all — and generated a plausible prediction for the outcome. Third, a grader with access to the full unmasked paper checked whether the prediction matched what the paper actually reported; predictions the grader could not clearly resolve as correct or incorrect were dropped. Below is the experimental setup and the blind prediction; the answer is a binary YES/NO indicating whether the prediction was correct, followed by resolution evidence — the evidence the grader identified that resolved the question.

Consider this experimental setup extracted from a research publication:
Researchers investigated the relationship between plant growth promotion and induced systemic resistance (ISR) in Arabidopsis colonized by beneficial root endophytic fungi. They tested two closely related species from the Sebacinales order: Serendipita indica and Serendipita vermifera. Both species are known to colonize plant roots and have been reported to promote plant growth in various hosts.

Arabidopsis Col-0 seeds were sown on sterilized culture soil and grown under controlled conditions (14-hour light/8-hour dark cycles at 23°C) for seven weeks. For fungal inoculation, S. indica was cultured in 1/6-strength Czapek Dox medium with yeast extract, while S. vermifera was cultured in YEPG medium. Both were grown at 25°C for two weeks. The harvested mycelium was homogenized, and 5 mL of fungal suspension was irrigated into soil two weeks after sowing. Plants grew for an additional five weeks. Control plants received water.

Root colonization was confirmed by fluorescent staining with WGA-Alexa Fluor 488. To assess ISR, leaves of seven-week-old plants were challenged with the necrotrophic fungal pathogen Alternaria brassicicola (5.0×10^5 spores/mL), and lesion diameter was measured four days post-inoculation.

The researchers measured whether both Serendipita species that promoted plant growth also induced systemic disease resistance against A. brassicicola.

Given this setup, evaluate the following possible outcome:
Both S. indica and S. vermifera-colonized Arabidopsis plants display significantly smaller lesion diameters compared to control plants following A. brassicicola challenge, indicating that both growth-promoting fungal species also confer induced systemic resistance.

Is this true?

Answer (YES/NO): NO